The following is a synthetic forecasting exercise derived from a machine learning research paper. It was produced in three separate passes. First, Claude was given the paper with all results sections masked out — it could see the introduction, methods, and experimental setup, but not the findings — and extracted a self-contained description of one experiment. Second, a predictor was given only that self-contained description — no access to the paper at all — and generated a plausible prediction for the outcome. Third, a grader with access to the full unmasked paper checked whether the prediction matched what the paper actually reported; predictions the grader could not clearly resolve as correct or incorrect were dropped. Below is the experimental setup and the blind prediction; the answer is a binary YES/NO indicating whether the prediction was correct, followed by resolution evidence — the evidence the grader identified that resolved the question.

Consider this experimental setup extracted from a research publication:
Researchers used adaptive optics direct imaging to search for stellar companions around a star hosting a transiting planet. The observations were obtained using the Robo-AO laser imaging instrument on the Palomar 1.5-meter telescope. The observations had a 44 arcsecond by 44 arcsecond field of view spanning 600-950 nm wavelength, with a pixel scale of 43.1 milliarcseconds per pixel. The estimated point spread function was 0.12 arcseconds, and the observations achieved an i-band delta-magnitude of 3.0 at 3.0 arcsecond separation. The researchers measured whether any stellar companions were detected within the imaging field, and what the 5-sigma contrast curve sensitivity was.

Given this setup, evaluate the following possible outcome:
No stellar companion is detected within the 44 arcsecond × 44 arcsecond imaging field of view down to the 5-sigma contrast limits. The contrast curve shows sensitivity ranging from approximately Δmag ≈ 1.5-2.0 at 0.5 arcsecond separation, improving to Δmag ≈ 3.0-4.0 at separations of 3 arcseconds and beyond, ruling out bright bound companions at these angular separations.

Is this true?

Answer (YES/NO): NO